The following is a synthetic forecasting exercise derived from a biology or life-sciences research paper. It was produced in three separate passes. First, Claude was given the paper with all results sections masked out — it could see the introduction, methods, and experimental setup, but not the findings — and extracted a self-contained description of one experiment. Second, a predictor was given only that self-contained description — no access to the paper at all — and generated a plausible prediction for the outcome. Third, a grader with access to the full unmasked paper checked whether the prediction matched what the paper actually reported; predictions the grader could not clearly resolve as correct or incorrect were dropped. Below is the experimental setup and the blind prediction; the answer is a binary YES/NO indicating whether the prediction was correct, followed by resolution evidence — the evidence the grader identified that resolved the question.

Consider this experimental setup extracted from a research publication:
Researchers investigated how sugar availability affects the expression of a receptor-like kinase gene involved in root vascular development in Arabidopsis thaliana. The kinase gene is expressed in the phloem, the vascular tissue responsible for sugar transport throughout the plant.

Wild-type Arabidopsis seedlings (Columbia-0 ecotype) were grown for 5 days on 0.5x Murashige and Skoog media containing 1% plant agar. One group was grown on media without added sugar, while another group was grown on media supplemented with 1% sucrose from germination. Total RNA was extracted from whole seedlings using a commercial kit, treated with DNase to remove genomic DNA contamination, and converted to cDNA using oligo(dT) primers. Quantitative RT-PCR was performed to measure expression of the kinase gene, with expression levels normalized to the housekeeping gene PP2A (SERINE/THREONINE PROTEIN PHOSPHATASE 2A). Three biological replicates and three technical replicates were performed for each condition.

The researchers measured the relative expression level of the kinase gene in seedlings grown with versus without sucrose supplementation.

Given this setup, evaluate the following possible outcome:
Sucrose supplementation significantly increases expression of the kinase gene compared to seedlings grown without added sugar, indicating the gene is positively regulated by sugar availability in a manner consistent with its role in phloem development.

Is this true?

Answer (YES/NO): YES